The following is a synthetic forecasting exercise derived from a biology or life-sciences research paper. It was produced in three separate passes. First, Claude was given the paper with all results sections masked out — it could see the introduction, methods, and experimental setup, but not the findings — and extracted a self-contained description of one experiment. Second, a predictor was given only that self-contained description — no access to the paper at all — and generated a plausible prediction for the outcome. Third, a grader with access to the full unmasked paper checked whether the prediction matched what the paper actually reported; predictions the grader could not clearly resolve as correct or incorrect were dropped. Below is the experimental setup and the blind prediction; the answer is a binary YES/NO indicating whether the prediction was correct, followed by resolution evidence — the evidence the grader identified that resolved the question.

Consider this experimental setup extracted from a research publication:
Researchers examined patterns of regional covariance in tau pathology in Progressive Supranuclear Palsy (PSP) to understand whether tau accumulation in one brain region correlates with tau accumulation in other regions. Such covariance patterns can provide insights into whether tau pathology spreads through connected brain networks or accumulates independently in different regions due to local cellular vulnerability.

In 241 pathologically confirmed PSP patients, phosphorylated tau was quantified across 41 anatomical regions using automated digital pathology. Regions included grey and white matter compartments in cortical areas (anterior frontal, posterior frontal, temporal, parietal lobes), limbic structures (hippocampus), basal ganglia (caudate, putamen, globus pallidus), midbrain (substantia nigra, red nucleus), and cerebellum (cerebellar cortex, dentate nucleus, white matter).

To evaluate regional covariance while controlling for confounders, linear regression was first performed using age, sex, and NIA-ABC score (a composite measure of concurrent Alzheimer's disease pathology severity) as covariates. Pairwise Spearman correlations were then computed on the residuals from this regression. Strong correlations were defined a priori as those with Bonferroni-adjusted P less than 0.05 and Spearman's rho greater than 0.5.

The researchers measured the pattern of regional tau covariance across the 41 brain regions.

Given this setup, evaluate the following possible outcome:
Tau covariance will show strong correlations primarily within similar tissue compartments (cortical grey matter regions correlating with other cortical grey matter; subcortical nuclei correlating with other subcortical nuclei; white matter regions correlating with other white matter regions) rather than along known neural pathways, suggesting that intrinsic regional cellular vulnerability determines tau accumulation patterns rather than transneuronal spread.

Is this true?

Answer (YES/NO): NO